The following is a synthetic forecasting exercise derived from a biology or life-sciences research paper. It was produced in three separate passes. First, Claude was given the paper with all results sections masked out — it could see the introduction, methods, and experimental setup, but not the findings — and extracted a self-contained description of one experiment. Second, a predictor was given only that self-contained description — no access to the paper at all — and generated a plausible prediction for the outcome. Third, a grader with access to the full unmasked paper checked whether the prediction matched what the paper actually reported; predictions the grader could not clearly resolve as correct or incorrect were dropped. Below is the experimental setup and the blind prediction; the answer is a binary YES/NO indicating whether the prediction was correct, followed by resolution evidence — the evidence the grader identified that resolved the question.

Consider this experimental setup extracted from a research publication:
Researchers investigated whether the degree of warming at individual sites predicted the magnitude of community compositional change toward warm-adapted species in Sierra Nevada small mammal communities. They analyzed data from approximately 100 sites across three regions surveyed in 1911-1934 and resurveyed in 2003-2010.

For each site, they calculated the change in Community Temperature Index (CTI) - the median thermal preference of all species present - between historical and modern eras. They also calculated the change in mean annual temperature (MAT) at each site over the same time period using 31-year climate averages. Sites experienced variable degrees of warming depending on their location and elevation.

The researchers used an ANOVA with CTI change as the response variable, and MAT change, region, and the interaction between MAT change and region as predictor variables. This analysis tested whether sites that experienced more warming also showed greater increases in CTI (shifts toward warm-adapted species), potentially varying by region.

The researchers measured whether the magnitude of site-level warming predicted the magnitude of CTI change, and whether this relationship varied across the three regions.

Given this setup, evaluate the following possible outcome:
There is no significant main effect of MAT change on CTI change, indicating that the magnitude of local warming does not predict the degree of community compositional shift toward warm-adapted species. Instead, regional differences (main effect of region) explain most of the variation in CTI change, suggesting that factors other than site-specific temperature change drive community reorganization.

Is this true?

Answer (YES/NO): NO